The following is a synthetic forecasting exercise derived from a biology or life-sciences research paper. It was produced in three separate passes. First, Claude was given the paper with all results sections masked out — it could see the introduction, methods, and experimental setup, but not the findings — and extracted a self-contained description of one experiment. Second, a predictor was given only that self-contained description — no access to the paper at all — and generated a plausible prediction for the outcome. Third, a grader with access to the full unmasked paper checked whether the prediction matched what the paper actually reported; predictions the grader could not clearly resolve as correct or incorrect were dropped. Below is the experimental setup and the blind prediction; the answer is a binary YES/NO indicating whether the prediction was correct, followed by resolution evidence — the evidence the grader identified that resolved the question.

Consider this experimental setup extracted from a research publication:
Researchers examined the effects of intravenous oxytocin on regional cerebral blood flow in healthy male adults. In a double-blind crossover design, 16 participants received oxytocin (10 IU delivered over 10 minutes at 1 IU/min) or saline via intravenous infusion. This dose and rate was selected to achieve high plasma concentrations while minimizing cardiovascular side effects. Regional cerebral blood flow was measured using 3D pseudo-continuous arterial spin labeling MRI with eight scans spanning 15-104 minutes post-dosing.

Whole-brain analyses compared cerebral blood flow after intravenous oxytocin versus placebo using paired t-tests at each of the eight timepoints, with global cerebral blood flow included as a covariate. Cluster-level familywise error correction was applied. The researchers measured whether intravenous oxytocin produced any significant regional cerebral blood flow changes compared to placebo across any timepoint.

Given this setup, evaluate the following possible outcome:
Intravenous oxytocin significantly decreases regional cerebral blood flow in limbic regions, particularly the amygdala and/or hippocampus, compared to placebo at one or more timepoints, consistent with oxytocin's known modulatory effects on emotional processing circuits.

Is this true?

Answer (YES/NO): YES